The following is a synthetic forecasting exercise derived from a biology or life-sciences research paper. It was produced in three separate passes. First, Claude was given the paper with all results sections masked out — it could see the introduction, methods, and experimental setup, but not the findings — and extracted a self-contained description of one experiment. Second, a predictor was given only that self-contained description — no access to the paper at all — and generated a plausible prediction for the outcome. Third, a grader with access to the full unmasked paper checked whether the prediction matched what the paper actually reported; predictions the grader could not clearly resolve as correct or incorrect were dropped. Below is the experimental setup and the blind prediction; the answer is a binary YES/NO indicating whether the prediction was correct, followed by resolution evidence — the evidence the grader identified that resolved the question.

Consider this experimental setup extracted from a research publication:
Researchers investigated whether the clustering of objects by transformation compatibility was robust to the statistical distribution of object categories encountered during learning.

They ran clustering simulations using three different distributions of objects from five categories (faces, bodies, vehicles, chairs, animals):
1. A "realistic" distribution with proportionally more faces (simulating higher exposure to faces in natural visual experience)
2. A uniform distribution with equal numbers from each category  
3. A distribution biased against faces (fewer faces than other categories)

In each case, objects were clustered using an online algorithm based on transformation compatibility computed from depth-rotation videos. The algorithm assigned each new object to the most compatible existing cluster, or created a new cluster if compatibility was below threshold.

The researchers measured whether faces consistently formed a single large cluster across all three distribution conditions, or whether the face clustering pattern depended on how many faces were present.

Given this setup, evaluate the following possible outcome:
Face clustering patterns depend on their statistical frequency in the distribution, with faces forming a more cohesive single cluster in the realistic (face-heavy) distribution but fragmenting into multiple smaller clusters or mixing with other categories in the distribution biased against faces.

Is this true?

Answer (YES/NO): NO